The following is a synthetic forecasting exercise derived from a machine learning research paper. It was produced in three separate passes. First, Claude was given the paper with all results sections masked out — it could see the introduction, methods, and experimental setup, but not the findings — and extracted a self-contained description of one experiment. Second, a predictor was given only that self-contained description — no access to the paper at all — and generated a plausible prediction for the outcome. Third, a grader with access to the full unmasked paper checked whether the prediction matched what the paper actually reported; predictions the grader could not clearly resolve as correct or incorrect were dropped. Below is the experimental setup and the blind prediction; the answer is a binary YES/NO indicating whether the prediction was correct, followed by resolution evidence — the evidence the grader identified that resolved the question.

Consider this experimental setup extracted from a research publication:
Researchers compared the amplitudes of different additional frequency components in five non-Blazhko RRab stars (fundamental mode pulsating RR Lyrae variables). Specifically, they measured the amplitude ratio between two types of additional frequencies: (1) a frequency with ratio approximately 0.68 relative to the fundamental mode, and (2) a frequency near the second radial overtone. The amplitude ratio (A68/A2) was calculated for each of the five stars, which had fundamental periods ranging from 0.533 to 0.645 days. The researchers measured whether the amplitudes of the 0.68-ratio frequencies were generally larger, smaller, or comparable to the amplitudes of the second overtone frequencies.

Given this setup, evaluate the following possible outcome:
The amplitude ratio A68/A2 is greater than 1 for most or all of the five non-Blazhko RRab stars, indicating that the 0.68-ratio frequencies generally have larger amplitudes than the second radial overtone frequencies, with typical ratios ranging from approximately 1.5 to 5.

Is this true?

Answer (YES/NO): NO